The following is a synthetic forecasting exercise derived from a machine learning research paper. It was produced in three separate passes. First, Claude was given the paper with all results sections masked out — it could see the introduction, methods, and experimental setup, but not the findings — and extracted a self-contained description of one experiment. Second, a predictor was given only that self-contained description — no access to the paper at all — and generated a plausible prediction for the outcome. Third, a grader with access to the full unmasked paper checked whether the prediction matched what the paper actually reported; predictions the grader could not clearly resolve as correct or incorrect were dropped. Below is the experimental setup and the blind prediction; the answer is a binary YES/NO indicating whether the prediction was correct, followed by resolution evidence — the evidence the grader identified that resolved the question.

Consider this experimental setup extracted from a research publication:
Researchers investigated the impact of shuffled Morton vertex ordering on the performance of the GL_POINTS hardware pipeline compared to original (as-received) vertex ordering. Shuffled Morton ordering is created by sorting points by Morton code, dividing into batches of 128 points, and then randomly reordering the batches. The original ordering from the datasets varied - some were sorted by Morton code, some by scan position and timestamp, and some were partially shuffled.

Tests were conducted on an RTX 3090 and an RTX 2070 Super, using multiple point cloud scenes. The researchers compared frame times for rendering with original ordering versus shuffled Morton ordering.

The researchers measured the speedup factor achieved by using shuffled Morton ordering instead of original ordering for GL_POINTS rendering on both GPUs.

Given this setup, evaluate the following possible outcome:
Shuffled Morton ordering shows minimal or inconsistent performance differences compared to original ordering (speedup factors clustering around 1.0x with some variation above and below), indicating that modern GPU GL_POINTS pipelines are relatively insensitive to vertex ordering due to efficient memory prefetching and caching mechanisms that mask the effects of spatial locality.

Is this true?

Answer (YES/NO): NO